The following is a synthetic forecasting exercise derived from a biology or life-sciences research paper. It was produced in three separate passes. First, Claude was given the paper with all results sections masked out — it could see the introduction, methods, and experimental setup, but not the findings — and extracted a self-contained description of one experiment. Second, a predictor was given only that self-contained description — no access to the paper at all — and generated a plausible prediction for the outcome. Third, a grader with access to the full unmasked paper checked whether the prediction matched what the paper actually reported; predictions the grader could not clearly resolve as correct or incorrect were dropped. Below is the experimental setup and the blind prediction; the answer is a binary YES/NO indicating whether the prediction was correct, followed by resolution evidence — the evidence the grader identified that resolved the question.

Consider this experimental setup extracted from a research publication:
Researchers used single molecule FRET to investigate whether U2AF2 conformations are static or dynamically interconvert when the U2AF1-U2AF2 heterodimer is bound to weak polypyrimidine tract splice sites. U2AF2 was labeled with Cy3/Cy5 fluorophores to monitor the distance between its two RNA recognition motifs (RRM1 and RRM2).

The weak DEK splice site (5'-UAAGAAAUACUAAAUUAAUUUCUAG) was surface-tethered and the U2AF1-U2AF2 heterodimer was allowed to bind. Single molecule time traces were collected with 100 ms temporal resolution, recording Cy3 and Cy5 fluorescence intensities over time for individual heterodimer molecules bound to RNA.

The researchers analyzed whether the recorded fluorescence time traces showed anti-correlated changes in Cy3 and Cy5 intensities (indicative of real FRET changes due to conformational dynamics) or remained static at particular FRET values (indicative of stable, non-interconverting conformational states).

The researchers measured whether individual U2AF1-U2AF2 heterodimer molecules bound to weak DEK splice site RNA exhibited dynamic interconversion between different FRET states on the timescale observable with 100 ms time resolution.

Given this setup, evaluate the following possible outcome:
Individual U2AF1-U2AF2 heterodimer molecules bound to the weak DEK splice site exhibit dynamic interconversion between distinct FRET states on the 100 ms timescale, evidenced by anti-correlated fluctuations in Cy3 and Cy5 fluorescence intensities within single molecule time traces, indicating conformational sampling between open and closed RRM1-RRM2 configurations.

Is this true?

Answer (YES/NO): NO